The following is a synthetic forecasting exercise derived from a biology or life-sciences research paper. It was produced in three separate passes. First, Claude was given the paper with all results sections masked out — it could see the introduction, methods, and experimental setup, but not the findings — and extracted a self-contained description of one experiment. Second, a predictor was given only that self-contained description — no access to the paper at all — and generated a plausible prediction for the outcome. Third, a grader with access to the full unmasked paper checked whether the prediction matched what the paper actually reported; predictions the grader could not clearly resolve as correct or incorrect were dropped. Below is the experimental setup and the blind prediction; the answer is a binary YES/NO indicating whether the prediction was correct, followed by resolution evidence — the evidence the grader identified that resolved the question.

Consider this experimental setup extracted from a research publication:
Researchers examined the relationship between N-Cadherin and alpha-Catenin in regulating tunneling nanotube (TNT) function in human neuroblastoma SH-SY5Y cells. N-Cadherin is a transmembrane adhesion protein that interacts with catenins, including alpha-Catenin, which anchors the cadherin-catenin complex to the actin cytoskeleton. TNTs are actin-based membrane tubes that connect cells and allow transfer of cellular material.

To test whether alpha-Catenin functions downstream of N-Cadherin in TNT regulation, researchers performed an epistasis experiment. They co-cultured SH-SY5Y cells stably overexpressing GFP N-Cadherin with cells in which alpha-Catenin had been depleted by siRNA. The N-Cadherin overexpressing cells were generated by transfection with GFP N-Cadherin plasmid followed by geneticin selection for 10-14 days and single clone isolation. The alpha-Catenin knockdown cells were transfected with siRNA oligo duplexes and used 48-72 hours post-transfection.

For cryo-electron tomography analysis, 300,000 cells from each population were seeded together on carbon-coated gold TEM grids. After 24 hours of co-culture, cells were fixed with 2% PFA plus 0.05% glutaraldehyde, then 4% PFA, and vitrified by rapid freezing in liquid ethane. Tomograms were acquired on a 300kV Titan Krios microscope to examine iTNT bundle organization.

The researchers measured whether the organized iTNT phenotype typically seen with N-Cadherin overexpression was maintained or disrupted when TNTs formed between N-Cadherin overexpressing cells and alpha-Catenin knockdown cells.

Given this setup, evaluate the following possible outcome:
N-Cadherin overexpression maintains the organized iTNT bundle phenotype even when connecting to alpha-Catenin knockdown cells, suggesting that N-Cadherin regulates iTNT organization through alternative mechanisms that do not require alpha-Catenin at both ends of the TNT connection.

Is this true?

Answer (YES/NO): NO